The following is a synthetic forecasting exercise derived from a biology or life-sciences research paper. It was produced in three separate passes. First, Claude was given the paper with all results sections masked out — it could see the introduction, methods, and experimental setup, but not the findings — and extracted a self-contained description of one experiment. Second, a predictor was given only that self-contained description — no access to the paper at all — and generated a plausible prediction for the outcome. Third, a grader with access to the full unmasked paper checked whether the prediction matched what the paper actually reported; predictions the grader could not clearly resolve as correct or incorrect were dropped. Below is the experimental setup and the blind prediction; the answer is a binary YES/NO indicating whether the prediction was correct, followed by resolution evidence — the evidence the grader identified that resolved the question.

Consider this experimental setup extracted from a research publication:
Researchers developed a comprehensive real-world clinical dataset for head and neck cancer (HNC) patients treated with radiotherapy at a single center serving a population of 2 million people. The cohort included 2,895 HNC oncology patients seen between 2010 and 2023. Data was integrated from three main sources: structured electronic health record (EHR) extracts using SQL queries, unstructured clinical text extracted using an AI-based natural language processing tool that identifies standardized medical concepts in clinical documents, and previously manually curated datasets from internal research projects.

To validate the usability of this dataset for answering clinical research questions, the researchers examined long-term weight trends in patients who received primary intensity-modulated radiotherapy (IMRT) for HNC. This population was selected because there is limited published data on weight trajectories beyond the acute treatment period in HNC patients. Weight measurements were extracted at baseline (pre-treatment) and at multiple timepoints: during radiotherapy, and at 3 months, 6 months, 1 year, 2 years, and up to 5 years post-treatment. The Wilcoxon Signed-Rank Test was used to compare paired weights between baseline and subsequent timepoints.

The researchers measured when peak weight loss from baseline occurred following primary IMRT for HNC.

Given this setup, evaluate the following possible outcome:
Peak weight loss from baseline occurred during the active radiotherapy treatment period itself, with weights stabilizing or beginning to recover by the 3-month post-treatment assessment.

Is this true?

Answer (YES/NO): NO